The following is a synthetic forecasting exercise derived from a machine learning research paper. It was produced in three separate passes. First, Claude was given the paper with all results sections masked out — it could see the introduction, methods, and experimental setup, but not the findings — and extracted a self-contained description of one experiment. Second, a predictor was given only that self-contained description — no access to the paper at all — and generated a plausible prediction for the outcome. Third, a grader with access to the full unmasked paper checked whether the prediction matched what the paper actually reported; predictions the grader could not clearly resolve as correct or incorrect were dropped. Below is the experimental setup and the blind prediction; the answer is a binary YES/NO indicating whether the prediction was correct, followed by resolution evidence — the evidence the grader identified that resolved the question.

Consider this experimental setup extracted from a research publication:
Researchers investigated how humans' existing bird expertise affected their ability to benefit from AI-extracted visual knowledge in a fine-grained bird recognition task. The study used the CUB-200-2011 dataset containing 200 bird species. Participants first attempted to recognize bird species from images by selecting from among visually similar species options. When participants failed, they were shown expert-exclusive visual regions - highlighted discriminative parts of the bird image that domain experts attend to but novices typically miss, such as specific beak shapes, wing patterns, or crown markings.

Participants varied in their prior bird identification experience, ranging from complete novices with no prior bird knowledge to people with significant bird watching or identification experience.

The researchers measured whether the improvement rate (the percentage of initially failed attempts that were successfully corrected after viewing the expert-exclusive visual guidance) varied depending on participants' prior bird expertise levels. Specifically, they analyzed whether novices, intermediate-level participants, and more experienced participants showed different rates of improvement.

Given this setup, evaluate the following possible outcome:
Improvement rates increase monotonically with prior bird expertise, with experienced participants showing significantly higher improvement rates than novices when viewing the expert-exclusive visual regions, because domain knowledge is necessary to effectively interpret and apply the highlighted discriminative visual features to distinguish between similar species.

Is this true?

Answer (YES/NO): NO